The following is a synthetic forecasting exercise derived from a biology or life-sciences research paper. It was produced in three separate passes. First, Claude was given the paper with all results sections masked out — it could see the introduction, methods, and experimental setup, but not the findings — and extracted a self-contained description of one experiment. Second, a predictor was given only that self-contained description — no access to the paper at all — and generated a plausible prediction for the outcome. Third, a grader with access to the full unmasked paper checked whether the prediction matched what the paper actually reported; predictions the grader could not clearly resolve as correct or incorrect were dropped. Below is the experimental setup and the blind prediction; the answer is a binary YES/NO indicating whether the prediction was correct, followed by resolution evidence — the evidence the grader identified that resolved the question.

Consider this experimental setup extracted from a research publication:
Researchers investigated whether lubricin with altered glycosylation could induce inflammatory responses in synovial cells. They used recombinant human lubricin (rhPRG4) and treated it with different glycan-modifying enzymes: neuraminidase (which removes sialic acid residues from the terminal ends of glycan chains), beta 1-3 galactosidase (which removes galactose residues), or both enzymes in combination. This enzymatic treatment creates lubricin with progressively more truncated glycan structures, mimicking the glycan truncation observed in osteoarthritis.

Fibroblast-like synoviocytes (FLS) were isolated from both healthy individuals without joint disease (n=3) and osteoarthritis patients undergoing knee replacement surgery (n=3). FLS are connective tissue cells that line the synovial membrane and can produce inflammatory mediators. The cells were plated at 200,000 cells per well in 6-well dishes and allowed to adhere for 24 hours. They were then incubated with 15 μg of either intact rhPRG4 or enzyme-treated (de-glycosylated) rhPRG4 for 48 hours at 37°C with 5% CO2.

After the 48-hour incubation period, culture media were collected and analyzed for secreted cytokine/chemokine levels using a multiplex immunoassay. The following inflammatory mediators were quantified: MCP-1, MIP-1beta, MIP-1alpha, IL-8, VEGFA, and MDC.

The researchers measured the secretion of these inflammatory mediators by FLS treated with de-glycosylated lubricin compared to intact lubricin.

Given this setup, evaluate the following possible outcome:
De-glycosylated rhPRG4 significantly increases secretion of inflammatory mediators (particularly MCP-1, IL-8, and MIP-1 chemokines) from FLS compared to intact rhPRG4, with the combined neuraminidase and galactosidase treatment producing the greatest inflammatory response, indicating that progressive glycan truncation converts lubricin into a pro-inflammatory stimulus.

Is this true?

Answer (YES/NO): NO